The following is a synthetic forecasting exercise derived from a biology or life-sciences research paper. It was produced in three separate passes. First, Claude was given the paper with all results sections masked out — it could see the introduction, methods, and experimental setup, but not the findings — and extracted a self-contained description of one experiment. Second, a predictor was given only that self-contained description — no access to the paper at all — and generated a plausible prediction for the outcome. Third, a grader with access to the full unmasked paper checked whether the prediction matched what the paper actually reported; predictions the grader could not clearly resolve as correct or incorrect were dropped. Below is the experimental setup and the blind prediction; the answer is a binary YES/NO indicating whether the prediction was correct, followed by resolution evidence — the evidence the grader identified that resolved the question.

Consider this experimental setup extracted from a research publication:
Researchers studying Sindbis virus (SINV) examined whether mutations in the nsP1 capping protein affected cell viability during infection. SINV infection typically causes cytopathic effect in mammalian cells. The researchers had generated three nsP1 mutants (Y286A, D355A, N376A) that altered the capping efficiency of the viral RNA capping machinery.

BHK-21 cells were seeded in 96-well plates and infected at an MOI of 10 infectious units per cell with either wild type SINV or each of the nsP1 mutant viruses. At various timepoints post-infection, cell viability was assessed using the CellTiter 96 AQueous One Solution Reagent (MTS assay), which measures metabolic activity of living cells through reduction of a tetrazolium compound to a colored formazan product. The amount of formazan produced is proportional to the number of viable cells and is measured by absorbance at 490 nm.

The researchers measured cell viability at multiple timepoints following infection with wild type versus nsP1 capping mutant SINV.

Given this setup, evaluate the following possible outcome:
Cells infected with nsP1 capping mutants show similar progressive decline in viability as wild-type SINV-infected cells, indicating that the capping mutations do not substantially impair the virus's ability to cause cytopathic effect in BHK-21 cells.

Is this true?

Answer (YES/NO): NO